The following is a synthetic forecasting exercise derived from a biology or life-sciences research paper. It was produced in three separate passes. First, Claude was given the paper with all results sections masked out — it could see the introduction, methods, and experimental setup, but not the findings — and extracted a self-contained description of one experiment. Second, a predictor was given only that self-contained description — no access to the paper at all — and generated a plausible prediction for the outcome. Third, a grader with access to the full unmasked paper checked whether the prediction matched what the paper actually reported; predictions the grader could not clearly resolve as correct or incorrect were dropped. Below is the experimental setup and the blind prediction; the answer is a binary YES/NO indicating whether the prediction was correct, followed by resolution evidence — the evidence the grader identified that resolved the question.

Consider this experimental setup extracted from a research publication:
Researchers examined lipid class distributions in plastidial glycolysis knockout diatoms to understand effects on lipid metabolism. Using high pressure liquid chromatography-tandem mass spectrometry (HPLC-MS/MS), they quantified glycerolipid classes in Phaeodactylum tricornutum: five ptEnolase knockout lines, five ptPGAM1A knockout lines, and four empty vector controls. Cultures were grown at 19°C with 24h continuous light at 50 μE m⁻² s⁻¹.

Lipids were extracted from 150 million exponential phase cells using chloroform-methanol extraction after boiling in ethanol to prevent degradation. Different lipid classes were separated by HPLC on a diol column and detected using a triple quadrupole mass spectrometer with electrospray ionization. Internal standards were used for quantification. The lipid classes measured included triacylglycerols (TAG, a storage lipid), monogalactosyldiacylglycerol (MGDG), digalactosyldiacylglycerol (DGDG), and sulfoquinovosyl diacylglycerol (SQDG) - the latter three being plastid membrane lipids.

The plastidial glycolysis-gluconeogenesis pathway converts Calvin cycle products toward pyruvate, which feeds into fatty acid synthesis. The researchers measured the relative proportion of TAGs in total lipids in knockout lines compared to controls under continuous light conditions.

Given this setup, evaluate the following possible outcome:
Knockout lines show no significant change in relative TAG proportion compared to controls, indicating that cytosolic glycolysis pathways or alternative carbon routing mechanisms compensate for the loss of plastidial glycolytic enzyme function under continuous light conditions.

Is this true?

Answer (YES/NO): NO